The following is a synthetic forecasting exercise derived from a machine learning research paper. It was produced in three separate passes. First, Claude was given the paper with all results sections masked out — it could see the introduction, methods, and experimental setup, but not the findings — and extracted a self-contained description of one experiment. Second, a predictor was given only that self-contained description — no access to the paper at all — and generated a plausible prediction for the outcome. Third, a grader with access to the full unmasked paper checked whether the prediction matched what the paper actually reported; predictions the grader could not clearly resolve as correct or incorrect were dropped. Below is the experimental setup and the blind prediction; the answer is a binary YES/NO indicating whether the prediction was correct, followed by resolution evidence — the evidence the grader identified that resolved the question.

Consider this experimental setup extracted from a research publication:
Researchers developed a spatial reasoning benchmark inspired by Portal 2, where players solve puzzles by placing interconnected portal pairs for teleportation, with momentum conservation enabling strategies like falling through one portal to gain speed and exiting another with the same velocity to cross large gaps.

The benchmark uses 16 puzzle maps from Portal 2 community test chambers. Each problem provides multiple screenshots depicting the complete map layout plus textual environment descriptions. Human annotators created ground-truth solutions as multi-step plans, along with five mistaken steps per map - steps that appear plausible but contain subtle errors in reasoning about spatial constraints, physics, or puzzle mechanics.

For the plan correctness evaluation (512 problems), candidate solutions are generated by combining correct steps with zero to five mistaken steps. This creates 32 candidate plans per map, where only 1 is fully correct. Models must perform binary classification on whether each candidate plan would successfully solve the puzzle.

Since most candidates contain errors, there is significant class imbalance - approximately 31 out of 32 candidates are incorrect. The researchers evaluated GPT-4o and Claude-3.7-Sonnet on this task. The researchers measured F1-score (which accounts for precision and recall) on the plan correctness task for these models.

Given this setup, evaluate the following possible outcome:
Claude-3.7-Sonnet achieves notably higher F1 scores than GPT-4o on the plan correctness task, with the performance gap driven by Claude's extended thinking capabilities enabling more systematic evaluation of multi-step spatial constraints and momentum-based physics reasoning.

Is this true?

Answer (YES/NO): NO